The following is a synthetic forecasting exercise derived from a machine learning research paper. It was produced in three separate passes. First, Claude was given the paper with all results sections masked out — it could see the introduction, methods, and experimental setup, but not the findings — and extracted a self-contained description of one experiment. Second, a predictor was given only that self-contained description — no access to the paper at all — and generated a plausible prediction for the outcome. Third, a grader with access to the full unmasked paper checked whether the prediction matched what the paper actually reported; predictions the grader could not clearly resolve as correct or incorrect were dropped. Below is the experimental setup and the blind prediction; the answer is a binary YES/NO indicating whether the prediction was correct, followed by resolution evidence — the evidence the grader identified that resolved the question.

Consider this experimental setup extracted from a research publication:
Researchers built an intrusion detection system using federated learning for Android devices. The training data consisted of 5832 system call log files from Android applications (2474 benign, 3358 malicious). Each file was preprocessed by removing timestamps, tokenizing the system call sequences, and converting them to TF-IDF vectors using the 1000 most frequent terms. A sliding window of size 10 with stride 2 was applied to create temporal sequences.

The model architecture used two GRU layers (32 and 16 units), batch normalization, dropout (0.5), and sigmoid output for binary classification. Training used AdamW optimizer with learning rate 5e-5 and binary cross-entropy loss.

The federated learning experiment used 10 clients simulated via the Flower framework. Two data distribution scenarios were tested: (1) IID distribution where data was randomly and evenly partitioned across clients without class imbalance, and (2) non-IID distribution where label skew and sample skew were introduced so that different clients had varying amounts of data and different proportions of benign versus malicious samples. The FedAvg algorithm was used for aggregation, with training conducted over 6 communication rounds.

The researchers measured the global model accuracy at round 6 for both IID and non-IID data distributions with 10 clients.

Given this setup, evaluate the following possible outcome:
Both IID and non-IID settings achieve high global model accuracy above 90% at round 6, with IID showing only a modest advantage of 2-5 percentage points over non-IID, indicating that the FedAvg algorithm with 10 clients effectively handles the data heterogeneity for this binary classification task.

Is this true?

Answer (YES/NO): YES